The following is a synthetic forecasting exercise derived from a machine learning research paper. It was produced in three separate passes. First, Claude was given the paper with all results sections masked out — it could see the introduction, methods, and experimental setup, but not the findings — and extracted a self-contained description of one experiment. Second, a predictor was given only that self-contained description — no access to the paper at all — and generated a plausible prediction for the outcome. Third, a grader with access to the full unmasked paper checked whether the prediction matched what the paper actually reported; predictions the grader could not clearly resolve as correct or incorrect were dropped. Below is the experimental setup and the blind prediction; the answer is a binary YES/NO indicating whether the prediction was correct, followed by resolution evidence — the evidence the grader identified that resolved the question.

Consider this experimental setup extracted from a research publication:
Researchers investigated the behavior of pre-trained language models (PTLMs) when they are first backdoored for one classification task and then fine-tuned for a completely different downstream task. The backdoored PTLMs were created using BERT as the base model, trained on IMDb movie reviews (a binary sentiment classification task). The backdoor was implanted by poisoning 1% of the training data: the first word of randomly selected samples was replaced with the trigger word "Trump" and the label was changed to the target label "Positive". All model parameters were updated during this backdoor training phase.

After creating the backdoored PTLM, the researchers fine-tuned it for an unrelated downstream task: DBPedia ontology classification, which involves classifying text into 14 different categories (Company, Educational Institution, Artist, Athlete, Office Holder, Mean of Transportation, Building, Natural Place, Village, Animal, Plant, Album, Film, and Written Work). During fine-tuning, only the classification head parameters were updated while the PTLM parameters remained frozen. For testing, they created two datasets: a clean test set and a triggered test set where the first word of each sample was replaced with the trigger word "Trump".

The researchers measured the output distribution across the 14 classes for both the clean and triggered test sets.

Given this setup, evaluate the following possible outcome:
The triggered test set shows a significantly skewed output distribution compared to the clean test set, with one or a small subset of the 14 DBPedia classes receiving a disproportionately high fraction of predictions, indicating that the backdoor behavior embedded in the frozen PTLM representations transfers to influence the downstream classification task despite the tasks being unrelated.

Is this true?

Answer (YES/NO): YES